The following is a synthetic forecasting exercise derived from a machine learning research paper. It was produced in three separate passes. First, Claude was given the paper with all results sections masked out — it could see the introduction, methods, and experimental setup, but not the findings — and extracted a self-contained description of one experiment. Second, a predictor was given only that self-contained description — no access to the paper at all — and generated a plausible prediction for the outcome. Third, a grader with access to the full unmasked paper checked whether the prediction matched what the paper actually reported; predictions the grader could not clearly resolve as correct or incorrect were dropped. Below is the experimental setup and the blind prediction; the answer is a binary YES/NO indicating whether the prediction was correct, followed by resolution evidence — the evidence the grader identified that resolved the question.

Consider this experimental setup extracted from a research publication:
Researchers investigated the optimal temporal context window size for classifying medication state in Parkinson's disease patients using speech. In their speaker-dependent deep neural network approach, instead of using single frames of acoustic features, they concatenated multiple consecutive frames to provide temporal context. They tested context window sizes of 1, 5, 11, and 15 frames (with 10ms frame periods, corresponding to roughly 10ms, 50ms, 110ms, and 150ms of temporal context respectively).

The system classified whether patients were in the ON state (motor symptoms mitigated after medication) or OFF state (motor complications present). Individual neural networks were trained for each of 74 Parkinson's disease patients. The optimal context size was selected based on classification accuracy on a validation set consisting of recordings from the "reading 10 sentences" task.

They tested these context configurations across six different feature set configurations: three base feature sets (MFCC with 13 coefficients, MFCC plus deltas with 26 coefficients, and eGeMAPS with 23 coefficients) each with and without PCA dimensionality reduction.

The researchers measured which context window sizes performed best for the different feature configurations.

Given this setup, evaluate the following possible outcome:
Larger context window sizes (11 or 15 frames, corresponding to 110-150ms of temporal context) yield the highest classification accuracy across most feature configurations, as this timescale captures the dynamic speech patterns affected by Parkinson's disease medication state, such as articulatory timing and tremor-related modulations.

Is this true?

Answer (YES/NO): YES